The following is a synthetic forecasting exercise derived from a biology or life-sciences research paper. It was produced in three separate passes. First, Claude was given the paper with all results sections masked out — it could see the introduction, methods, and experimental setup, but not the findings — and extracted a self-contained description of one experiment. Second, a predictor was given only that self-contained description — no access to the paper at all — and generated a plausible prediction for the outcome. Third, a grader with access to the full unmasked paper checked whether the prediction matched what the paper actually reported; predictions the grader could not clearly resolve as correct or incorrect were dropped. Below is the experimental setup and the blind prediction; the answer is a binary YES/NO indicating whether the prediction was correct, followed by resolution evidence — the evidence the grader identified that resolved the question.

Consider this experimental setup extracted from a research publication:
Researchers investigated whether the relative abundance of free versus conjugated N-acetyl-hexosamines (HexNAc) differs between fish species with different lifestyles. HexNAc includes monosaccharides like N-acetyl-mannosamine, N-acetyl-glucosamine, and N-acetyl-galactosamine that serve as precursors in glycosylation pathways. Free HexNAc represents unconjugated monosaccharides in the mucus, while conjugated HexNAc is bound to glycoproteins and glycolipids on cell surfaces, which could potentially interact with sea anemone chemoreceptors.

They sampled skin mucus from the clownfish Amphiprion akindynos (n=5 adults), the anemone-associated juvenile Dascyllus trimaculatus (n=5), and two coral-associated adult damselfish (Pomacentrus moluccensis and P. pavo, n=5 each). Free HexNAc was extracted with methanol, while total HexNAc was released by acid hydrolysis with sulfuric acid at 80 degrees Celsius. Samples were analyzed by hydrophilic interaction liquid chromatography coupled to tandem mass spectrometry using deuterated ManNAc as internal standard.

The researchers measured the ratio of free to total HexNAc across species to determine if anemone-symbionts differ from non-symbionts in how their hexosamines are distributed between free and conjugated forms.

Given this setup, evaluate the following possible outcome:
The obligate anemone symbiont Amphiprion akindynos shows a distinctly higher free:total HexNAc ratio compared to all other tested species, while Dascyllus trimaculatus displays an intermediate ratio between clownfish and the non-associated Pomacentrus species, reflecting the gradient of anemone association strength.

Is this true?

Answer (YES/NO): NO